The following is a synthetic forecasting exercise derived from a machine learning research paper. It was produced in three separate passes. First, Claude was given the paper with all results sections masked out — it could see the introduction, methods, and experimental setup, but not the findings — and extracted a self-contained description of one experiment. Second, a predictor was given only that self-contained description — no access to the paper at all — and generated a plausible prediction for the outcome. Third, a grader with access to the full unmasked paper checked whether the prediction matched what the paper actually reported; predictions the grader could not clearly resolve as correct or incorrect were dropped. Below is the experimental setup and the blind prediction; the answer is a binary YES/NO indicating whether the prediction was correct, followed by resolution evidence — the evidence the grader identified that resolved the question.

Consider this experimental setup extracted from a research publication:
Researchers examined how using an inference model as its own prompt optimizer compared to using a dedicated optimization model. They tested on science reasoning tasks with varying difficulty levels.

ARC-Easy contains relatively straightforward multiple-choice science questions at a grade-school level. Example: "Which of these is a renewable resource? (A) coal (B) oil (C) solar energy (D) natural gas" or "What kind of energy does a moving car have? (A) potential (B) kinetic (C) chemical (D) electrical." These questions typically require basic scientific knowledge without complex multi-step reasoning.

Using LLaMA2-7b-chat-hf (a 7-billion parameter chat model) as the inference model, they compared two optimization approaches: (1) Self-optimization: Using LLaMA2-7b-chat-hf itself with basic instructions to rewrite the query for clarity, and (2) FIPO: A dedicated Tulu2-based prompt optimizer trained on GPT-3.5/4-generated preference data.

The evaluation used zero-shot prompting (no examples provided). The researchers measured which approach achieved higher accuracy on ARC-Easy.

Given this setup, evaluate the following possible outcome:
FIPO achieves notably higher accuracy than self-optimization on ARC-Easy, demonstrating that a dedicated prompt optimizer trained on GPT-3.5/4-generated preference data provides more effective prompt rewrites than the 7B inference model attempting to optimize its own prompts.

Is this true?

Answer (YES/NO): NO